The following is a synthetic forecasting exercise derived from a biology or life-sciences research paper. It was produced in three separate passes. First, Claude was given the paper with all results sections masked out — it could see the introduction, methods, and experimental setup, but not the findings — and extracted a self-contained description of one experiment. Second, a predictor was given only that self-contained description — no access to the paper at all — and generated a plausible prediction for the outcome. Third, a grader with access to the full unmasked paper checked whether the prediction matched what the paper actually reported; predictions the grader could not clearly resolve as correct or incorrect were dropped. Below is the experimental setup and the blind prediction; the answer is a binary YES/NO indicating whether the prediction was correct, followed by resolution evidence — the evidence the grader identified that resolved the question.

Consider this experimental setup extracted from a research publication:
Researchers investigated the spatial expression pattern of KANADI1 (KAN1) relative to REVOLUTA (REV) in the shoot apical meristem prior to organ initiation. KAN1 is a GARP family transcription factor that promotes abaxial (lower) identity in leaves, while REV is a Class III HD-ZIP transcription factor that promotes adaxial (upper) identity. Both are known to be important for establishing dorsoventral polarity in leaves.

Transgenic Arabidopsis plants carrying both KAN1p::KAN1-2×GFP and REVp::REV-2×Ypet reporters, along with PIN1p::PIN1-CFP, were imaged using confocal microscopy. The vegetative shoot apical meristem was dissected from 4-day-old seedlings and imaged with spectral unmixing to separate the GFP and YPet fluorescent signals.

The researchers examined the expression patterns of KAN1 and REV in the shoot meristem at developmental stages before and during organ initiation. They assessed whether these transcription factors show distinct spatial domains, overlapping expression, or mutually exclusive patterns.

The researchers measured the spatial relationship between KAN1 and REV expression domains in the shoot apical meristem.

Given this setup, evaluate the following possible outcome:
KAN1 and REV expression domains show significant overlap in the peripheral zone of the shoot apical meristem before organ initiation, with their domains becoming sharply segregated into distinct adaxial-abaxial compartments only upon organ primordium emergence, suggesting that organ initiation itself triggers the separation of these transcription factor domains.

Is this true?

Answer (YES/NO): NO